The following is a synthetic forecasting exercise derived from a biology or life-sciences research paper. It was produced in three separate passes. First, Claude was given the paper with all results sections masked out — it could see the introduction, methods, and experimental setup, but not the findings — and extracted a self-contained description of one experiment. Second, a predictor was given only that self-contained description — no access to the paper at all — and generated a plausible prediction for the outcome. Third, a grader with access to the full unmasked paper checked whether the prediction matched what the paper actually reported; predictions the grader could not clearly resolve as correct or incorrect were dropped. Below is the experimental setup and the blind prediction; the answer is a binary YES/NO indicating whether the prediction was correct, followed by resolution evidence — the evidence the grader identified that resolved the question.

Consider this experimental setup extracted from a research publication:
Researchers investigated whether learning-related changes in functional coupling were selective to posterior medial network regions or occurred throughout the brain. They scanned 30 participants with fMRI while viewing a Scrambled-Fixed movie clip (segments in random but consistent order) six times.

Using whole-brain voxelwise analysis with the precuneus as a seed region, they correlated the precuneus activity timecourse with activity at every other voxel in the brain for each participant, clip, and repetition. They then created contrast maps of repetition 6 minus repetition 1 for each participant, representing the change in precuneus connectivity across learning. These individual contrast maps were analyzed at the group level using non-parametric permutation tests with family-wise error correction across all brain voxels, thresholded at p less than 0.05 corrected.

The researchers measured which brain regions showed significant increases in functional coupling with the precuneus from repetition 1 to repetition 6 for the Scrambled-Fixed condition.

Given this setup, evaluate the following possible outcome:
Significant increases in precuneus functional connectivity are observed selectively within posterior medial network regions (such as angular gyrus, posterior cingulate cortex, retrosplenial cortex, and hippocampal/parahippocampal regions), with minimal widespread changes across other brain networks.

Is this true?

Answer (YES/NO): YES